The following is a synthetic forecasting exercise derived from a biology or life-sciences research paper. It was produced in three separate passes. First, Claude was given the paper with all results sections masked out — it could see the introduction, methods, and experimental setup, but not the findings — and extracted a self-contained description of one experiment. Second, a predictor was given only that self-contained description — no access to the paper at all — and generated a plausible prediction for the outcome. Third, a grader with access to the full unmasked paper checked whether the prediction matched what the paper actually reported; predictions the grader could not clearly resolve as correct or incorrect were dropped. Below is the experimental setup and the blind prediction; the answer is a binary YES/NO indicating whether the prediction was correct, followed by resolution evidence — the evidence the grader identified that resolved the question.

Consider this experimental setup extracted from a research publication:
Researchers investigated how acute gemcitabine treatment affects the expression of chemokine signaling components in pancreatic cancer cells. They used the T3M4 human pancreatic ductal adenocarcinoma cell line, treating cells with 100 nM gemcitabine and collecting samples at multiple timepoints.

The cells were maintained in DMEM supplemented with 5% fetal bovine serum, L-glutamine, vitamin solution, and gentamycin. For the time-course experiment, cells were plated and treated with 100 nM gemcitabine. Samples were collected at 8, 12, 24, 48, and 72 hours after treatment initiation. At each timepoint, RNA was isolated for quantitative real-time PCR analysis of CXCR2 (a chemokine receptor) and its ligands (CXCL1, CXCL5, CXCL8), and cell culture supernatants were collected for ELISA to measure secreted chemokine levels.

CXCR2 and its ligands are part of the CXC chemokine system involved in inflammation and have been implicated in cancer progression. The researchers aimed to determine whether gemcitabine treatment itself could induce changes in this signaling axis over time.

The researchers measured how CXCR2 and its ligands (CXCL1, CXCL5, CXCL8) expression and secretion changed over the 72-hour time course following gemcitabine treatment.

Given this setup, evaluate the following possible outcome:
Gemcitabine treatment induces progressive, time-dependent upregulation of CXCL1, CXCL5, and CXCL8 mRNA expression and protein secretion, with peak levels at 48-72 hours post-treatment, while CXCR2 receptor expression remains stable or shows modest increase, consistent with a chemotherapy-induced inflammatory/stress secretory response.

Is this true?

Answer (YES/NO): NO